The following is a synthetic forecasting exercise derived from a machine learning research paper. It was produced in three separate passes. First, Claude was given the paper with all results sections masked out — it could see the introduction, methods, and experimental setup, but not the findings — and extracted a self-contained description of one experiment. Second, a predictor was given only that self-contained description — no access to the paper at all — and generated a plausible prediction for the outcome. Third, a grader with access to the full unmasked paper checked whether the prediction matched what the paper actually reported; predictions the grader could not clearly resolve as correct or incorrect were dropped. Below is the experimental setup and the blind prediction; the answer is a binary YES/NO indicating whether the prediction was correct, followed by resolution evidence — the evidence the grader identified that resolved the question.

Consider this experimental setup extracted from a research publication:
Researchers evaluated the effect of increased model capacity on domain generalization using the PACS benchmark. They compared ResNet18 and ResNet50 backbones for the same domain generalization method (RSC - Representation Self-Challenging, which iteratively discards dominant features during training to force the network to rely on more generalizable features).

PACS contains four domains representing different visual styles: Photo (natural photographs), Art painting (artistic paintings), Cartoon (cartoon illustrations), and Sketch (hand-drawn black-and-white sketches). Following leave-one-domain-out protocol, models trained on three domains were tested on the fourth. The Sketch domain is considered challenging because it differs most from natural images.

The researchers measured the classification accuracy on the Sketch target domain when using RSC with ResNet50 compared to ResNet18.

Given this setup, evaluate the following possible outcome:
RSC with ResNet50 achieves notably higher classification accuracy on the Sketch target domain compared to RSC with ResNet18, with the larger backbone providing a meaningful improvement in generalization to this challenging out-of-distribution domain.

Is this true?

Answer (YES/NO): YES